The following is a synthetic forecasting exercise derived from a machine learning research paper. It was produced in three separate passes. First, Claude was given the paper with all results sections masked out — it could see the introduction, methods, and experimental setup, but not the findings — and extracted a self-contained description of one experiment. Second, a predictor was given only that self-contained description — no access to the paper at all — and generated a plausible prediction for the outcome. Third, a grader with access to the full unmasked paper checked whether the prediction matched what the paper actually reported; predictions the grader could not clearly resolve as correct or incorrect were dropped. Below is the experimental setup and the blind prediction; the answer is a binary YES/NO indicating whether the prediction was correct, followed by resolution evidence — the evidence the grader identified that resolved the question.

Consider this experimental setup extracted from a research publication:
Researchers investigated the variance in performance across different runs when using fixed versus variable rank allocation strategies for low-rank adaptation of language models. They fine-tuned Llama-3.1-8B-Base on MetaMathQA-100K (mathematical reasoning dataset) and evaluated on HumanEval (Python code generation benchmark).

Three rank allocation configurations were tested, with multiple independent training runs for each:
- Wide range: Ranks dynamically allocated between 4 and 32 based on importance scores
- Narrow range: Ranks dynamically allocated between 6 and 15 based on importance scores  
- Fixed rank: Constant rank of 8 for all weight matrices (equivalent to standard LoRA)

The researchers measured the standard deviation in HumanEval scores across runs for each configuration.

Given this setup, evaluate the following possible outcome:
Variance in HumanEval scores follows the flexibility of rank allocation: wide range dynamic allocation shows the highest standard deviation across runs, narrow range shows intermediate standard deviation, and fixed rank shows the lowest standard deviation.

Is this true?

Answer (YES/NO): NO